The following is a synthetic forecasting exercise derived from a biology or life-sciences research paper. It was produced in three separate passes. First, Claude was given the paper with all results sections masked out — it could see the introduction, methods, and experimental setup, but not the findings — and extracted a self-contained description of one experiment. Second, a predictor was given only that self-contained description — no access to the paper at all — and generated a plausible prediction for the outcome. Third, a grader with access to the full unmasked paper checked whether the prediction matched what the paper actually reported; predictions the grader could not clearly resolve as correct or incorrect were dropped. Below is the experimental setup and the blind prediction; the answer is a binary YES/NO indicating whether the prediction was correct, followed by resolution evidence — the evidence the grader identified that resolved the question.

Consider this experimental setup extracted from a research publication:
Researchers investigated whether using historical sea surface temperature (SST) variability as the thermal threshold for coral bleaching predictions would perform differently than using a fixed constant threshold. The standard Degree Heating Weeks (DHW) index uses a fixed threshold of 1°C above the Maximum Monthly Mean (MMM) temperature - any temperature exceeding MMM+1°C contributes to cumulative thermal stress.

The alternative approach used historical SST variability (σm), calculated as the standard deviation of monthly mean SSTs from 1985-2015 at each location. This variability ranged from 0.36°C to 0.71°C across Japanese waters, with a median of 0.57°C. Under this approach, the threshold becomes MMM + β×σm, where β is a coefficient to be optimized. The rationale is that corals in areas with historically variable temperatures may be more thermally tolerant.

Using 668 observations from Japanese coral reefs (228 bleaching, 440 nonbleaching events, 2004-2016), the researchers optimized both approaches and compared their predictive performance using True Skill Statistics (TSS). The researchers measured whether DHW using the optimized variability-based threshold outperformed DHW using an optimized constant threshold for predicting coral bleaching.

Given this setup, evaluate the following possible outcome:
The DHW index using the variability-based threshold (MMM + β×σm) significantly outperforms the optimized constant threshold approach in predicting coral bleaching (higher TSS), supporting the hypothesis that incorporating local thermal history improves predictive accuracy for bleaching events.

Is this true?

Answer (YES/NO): NO